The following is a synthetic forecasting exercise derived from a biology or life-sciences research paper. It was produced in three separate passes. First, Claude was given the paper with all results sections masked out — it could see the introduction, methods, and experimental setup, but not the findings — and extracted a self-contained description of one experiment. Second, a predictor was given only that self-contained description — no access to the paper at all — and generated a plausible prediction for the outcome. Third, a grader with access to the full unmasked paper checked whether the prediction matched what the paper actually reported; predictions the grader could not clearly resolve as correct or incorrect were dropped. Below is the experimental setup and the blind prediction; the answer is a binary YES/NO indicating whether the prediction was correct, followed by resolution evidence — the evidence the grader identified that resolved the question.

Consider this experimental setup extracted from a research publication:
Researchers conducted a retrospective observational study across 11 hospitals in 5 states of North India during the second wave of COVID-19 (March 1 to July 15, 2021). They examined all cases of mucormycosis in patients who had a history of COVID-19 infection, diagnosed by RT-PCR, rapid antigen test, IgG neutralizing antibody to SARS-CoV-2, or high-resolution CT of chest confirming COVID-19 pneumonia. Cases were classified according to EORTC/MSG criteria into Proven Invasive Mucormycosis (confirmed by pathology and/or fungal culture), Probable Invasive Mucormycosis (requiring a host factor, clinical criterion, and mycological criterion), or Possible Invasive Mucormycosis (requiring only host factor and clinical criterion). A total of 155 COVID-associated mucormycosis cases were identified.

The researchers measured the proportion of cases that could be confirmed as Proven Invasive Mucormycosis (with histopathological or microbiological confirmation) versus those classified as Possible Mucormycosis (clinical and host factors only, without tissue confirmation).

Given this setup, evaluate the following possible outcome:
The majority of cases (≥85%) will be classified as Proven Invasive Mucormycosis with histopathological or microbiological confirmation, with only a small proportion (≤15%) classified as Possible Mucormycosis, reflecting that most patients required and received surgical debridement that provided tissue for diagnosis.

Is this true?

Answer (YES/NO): NO